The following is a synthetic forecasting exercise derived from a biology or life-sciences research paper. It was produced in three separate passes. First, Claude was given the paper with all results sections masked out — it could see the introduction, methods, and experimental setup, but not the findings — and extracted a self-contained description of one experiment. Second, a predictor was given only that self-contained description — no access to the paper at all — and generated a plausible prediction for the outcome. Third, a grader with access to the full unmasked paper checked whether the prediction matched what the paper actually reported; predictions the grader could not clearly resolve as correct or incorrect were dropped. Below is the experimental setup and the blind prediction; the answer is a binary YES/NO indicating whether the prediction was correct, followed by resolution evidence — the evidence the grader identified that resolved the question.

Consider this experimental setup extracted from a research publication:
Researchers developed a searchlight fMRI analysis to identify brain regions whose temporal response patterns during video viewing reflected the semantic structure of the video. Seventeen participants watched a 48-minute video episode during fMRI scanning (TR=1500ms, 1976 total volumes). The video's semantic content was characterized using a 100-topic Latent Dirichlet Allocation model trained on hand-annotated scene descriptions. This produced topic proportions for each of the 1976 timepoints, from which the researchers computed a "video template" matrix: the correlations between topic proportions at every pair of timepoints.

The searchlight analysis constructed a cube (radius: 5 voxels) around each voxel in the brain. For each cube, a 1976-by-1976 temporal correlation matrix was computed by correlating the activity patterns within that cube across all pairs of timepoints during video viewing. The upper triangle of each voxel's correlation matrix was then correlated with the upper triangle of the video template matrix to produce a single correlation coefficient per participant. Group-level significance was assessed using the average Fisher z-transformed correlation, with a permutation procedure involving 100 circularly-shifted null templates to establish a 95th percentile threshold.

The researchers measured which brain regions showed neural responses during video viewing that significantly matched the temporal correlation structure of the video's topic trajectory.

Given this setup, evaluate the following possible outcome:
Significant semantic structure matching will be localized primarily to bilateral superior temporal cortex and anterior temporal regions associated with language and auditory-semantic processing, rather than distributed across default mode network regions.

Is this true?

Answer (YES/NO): NO